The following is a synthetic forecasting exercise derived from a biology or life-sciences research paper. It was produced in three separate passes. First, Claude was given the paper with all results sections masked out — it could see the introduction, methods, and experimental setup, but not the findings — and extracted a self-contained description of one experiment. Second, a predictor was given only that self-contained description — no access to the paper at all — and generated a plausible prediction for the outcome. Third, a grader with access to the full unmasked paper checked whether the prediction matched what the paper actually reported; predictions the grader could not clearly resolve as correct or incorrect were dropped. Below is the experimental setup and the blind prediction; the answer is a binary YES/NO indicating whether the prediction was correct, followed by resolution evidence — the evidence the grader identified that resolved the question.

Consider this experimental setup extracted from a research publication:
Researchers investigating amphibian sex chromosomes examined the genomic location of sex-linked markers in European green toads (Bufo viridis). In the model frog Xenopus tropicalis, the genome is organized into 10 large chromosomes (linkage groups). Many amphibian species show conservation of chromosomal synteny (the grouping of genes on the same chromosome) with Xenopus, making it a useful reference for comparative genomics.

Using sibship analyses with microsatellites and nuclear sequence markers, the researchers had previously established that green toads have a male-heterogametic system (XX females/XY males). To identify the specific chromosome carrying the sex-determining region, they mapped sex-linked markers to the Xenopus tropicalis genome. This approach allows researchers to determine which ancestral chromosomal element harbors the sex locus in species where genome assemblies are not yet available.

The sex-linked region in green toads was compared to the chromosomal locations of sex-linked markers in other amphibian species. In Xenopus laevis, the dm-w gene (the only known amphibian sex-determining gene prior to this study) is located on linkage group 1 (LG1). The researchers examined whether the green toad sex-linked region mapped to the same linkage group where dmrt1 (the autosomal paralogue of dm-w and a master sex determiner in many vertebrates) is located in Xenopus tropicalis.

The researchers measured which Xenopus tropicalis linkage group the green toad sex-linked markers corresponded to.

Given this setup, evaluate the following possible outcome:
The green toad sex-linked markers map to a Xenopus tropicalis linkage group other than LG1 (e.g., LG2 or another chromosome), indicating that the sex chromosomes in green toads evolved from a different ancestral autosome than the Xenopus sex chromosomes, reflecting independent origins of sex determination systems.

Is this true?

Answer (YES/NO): NO